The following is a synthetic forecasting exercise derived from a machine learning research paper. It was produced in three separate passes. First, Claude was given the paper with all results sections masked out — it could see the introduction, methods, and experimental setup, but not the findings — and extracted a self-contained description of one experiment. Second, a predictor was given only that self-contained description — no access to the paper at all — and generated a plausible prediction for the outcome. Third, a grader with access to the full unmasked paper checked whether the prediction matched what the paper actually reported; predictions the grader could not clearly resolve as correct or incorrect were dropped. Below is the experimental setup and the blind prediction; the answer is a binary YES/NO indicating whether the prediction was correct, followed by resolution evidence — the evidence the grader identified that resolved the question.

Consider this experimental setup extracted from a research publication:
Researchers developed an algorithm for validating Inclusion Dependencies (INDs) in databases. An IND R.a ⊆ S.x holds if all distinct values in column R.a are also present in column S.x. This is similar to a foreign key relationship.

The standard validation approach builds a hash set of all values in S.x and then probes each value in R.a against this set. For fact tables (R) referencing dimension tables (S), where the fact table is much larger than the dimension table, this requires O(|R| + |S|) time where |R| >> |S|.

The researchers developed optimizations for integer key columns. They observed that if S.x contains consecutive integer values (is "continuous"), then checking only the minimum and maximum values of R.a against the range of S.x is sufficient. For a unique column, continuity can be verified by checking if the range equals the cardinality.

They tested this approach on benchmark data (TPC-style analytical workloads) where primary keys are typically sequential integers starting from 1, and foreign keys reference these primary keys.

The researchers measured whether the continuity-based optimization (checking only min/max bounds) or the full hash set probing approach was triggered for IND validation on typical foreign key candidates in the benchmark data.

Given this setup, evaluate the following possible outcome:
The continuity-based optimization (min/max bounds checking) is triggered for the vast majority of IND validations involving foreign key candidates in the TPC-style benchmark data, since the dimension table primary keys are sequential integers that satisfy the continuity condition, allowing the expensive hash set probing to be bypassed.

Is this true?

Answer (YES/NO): YES